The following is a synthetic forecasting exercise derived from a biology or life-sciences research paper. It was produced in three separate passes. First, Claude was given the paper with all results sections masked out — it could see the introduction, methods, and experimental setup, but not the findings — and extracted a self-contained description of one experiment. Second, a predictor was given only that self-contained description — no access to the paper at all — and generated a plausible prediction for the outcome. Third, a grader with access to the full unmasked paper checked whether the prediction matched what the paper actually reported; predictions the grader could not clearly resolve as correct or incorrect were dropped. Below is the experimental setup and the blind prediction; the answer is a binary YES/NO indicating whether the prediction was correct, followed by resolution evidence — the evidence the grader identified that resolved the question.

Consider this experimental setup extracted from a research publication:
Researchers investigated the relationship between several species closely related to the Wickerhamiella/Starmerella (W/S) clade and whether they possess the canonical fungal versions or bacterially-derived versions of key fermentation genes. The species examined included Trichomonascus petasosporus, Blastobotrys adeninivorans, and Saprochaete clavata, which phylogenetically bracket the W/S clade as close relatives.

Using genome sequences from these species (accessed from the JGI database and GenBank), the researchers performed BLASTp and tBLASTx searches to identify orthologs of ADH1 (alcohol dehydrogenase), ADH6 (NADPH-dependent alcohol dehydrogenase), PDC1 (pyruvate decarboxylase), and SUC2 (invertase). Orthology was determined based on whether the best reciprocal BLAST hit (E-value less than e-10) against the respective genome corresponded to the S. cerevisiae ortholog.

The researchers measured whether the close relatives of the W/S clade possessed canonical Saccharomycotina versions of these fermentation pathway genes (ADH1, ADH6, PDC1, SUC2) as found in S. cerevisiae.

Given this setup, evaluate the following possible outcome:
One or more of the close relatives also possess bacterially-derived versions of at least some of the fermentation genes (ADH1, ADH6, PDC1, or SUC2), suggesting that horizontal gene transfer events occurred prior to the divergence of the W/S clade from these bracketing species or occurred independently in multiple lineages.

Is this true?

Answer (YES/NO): NO